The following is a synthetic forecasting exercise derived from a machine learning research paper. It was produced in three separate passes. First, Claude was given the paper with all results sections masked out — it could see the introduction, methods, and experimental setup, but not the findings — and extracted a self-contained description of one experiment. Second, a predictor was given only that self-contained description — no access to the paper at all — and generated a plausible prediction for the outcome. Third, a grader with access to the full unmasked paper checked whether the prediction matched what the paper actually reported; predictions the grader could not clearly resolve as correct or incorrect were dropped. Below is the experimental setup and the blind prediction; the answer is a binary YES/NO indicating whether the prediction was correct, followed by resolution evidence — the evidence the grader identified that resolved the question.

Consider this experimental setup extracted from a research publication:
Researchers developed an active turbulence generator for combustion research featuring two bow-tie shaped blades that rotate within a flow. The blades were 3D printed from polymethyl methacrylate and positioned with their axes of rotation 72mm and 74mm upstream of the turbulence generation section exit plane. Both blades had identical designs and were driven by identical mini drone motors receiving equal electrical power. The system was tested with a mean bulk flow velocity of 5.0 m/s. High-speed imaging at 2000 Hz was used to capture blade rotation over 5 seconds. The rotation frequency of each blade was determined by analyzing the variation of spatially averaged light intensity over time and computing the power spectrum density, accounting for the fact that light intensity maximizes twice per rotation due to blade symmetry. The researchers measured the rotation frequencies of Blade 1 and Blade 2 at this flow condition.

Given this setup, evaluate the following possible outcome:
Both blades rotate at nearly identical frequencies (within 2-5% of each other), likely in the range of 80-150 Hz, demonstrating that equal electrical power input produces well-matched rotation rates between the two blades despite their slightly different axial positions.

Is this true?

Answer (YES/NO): NO